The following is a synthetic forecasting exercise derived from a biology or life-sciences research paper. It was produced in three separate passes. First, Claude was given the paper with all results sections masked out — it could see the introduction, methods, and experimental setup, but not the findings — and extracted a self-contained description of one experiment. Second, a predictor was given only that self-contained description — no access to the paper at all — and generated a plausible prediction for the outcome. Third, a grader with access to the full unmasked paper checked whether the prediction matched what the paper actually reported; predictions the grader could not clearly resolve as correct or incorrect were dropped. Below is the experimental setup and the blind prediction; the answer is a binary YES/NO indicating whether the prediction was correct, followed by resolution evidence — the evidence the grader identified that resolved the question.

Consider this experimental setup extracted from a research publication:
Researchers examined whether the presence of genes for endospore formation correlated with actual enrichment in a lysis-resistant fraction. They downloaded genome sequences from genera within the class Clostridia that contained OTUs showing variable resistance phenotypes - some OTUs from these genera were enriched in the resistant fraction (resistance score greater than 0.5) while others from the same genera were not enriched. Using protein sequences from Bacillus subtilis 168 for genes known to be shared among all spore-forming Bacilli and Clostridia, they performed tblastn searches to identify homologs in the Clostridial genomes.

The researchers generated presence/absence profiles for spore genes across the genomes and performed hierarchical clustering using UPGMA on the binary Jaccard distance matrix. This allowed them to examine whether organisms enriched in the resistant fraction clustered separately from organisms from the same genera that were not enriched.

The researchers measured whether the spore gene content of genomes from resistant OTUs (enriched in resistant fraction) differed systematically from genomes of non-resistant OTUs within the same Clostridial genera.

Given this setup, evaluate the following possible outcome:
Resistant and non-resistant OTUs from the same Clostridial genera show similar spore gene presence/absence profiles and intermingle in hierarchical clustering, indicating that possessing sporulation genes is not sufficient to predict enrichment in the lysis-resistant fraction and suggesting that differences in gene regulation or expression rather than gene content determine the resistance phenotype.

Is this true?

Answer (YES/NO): NO